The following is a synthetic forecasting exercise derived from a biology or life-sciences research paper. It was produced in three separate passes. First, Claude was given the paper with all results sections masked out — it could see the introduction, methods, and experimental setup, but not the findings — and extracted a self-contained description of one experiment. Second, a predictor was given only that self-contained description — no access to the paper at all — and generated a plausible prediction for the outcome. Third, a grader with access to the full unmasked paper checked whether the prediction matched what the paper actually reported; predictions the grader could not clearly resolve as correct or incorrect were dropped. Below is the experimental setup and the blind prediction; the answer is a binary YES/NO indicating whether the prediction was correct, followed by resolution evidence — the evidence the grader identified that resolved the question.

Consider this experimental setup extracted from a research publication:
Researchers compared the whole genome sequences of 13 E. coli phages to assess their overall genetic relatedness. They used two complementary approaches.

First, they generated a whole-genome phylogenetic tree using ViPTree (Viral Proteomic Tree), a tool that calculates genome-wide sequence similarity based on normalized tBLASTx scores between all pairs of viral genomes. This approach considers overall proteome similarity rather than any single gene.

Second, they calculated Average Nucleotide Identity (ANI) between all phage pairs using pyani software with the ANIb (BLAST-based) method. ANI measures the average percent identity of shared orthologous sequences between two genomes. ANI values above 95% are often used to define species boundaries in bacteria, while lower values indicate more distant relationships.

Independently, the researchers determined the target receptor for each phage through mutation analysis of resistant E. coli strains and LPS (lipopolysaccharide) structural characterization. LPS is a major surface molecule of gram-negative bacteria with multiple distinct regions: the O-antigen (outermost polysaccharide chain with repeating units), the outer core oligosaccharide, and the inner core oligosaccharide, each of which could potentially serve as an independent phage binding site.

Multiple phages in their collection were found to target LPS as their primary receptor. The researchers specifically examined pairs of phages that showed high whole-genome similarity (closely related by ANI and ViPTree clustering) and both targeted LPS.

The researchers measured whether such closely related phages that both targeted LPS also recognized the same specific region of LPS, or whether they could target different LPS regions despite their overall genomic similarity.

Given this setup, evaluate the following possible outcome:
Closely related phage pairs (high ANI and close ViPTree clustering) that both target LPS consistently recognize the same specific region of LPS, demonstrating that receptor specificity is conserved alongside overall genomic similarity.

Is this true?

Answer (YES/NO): NO